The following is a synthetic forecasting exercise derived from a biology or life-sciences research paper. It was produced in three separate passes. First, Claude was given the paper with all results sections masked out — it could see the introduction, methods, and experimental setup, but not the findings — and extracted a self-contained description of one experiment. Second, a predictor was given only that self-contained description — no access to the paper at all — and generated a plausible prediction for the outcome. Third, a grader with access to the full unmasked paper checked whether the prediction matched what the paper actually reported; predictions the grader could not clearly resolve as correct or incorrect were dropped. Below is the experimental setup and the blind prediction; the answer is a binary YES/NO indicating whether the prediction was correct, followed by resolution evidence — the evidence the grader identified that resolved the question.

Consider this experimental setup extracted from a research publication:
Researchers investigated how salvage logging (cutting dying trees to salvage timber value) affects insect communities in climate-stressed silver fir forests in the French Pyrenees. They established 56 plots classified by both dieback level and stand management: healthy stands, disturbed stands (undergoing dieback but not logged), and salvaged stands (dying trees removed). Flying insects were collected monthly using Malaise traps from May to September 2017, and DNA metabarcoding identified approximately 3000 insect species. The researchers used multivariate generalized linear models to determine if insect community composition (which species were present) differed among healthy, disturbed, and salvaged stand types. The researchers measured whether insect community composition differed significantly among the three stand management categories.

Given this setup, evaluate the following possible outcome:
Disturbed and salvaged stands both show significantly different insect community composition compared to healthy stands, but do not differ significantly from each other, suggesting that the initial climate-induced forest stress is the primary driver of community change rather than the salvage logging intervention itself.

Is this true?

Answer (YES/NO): NO